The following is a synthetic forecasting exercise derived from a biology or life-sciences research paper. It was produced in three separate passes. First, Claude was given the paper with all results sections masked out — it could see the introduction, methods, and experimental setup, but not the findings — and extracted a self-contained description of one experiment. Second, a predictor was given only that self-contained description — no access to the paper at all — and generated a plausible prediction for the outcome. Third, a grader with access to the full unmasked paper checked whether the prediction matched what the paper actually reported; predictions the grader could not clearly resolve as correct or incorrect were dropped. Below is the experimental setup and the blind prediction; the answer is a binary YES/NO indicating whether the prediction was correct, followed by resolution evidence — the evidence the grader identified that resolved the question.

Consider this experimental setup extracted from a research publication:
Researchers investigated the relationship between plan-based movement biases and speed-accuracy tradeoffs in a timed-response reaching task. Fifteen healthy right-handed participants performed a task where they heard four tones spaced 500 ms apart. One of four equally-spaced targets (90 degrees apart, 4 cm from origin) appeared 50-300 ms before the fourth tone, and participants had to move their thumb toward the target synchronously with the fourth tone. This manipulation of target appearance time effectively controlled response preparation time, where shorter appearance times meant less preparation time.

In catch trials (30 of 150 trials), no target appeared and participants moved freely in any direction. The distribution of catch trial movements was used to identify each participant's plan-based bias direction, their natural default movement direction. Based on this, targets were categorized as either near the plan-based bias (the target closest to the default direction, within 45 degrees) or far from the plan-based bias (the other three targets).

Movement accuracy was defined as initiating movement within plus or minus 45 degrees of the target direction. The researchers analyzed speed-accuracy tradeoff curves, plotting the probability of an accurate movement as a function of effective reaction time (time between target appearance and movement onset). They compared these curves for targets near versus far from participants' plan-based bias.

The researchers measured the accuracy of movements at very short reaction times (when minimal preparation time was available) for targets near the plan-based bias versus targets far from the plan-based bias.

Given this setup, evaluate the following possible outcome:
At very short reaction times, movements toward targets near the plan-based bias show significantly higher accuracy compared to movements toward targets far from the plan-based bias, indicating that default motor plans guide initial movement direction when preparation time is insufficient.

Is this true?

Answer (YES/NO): YES